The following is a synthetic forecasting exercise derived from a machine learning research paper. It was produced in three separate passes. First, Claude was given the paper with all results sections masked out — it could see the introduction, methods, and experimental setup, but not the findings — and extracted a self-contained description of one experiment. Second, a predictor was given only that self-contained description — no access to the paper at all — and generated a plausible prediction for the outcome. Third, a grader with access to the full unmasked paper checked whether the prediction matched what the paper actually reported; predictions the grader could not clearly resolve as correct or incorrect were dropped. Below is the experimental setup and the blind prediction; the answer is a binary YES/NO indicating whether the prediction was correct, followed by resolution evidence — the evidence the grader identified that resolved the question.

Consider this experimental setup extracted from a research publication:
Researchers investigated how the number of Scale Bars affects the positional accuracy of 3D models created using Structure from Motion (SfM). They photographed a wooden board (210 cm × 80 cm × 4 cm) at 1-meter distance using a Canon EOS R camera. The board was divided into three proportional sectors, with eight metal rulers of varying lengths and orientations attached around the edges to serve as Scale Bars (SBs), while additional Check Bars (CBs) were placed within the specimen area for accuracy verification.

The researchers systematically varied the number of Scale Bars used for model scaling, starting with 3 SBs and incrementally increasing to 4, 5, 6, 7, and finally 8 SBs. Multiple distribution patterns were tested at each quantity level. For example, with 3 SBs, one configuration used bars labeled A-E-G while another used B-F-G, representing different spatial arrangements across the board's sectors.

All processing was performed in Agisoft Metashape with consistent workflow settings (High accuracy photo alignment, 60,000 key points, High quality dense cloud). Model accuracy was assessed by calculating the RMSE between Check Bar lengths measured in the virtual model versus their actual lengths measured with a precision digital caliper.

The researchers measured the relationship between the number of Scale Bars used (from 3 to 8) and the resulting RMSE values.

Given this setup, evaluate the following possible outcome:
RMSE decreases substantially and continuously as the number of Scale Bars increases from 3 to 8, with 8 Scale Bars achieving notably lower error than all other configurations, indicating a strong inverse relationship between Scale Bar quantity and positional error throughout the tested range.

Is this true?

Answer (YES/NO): NO